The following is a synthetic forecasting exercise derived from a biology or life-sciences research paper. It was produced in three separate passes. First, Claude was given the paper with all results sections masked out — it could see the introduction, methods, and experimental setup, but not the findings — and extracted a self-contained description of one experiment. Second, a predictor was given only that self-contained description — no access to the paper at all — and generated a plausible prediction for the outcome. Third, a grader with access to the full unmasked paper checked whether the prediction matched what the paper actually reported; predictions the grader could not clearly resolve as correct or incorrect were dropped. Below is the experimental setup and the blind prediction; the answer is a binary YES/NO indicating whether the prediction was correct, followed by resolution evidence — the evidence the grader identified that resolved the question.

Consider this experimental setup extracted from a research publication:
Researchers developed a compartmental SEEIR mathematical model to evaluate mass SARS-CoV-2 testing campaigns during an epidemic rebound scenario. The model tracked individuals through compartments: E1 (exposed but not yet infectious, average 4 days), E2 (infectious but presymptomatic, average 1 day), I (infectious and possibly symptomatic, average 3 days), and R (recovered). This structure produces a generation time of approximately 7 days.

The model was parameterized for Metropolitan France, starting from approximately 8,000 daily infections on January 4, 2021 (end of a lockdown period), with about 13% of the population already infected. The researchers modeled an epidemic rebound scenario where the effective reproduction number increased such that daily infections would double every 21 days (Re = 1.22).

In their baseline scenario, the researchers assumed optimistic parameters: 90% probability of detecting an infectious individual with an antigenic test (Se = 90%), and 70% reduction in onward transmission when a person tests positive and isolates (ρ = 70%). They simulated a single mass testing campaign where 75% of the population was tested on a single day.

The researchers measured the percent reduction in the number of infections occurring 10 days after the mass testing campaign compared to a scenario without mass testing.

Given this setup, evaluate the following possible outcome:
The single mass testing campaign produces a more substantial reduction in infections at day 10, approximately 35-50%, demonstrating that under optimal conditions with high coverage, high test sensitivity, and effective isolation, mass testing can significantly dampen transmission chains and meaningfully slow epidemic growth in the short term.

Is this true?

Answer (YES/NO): NO